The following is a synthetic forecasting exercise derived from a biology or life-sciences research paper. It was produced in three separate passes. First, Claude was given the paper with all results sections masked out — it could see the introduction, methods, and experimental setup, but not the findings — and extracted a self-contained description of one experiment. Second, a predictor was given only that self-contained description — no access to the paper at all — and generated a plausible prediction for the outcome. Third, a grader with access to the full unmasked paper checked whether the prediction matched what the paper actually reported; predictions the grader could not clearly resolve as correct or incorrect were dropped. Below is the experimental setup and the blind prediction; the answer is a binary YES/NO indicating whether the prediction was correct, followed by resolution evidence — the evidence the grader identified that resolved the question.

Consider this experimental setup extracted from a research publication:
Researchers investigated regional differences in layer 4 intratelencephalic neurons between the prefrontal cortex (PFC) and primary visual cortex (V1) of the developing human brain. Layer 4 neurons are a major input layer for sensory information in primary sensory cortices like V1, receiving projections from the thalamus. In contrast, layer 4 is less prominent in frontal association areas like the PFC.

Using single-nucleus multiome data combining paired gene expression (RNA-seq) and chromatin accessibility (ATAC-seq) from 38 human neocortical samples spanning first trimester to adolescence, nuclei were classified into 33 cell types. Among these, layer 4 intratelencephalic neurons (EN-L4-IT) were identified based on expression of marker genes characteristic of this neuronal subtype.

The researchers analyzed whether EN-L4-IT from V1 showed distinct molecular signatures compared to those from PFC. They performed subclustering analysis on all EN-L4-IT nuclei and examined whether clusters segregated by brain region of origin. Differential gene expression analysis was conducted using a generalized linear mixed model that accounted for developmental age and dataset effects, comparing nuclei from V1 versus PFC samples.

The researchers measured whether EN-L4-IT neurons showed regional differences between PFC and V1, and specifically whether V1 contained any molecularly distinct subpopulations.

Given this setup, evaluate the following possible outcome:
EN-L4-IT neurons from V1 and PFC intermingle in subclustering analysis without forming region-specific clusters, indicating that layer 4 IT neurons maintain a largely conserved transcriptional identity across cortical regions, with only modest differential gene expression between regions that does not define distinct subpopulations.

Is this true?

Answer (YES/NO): NO